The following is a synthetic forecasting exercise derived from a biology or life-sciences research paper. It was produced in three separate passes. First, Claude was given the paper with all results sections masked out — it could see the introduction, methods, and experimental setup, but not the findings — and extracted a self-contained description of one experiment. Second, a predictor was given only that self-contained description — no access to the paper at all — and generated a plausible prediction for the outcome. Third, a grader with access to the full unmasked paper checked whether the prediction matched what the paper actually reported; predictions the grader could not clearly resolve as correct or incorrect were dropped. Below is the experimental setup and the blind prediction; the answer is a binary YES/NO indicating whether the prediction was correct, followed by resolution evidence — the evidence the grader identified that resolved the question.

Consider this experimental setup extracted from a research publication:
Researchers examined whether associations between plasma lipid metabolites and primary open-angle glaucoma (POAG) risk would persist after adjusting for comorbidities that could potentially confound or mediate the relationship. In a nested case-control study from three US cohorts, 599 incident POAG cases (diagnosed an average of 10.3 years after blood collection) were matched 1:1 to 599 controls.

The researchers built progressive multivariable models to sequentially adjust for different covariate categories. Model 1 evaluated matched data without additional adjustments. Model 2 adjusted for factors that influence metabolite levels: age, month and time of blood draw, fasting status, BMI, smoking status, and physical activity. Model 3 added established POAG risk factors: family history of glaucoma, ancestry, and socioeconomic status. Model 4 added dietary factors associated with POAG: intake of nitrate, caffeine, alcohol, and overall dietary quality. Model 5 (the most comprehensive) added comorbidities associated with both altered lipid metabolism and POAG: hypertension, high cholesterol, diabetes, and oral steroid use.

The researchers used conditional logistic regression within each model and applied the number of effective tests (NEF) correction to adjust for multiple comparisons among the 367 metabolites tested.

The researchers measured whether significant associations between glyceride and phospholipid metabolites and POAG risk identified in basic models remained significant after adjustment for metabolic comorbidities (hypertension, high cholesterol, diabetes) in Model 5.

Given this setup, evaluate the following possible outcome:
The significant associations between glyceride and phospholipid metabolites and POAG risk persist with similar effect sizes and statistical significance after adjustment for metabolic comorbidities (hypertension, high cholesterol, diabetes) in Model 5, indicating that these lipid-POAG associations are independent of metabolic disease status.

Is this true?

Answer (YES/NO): NO